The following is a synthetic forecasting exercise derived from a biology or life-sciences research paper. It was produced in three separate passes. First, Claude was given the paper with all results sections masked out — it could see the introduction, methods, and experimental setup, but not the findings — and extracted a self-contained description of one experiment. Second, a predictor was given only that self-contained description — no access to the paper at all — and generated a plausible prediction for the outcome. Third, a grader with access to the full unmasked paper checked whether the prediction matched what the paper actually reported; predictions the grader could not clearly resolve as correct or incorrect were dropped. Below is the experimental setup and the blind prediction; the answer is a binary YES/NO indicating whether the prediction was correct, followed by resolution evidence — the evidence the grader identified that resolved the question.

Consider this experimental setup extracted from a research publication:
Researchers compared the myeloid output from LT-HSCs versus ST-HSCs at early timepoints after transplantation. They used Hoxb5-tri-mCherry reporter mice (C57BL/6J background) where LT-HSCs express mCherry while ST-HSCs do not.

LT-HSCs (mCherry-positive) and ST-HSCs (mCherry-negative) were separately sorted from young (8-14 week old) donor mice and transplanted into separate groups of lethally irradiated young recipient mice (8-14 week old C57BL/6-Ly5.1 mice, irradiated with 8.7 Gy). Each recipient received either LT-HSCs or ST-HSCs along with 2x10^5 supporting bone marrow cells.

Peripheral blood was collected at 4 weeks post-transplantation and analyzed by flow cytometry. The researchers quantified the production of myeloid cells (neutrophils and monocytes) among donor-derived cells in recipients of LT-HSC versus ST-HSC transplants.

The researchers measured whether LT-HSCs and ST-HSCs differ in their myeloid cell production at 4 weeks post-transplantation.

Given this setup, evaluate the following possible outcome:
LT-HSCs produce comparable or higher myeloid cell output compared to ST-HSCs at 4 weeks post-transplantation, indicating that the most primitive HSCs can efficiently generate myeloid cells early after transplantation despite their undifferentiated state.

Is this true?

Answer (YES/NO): YES